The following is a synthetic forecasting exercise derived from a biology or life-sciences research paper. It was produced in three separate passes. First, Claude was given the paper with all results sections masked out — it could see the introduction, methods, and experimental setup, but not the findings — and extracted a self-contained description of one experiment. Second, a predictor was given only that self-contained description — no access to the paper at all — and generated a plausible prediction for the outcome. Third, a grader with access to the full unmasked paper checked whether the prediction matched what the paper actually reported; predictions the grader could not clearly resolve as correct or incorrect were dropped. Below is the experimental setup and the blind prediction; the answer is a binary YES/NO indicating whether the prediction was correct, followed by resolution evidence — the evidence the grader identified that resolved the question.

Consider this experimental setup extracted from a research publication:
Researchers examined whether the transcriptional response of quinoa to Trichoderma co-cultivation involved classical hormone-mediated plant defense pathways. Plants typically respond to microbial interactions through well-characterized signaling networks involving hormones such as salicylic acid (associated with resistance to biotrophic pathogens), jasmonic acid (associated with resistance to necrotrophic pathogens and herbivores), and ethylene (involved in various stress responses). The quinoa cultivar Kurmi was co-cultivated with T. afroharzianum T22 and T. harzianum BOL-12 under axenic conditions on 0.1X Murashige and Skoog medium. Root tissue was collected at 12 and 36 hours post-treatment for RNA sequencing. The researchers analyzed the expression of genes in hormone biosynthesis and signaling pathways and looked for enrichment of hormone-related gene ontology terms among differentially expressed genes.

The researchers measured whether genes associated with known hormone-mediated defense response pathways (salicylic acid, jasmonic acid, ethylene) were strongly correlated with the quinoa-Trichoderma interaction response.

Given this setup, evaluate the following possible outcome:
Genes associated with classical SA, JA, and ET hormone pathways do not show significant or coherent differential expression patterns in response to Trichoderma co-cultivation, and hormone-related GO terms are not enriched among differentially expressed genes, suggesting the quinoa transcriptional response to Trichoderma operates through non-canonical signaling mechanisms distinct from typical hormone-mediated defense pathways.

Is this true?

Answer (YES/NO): YES